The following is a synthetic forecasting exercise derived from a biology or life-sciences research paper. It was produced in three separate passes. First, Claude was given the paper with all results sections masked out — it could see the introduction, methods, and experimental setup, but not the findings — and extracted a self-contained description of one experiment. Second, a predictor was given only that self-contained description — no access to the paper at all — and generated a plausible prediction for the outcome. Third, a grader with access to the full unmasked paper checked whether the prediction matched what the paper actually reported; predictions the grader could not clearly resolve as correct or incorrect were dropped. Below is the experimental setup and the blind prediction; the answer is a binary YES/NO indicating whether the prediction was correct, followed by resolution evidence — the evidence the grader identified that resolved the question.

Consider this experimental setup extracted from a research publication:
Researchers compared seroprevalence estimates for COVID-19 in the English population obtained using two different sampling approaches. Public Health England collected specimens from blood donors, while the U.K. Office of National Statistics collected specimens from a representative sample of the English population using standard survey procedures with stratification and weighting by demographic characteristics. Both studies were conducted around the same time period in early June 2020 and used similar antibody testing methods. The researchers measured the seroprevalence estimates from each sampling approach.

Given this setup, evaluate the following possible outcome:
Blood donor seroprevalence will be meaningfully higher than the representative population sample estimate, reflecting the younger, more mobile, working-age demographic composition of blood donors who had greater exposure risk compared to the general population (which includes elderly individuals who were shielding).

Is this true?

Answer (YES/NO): YES